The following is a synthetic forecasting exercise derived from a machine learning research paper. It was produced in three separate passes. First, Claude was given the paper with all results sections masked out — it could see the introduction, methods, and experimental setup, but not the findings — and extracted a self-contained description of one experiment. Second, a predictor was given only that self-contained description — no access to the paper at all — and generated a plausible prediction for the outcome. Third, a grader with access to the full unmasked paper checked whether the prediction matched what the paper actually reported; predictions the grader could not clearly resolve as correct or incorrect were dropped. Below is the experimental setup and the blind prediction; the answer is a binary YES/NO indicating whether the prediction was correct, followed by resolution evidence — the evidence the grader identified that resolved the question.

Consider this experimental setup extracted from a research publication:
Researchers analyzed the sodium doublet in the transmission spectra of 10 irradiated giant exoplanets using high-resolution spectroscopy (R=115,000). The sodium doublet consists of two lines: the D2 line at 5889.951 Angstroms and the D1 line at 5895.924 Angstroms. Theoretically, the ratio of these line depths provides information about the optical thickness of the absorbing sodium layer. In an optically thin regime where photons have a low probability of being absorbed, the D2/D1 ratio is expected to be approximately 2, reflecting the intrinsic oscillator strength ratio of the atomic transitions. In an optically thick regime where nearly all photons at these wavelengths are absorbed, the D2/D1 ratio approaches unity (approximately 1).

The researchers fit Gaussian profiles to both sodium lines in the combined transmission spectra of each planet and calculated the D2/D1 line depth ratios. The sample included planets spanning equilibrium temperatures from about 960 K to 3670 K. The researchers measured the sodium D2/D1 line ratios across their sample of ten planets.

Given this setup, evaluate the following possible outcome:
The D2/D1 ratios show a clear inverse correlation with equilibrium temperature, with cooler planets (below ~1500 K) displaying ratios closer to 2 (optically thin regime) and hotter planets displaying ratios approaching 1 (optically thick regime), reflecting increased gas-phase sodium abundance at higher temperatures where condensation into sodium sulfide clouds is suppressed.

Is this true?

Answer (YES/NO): NO